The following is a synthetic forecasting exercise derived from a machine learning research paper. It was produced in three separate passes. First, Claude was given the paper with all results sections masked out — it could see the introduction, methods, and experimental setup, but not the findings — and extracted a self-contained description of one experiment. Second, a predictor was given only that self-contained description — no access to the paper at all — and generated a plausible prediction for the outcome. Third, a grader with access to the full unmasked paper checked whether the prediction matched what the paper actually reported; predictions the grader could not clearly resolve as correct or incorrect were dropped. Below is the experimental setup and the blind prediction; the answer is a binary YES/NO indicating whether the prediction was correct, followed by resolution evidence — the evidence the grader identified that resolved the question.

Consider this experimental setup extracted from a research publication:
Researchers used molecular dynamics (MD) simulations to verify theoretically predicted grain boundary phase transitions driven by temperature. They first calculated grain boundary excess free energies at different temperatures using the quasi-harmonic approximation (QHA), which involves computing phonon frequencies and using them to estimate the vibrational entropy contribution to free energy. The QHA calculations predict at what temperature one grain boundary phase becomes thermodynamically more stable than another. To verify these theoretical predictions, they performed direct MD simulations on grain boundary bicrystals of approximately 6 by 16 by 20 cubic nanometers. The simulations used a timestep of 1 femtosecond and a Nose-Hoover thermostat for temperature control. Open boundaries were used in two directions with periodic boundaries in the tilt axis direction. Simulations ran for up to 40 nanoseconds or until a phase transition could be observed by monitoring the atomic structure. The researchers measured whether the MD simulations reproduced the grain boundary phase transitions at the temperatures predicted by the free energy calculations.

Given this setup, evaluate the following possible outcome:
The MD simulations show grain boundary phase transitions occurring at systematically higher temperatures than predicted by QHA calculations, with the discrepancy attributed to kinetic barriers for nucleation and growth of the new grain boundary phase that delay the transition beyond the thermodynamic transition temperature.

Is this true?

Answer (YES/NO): NO